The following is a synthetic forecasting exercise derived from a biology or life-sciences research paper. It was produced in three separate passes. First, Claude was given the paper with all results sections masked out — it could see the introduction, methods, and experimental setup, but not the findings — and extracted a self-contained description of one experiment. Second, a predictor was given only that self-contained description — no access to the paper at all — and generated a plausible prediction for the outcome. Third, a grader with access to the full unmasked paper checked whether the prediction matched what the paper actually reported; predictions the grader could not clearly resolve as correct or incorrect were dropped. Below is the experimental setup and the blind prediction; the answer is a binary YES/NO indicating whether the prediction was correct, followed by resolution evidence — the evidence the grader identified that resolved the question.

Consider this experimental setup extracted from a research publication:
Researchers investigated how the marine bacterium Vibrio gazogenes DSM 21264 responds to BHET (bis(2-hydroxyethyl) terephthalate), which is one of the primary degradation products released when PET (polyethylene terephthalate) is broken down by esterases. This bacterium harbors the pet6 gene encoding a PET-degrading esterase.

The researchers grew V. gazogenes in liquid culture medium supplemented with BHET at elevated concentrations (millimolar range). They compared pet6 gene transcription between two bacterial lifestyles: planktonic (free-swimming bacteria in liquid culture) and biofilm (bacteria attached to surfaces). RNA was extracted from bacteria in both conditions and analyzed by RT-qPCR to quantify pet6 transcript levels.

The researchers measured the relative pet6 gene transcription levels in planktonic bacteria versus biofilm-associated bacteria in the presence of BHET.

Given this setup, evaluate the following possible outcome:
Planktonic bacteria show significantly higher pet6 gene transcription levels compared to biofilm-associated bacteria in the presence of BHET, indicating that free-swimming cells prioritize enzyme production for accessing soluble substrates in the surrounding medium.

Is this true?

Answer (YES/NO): YES